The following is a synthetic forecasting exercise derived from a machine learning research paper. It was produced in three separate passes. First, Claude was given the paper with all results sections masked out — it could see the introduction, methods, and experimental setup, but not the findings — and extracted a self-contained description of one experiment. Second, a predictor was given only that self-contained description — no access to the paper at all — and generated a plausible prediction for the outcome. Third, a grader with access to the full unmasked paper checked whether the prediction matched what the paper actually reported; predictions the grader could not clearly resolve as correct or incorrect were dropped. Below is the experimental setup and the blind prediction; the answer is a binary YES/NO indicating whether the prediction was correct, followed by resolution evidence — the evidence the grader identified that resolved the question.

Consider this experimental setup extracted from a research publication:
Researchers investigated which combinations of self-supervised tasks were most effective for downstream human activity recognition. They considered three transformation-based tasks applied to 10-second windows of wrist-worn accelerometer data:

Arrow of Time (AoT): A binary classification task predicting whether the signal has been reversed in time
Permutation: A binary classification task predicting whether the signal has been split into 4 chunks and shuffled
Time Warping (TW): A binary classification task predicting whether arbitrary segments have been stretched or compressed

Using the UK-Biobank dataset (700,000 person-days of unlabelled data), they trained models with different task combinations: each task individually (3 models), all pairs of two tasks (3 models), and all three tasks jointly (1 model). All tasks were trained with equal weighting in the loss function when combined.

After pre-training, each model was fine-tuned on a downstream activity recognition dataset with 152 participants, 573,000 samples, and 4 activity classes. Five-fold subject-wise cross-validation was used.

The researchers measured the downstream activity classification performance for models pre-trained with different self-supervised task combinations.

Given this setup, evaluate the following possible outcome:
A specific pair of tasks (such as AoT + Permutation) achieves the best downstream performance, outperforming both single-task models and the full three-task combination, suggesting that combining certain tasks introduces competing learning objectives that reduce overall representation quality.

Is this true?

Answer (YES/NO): NO